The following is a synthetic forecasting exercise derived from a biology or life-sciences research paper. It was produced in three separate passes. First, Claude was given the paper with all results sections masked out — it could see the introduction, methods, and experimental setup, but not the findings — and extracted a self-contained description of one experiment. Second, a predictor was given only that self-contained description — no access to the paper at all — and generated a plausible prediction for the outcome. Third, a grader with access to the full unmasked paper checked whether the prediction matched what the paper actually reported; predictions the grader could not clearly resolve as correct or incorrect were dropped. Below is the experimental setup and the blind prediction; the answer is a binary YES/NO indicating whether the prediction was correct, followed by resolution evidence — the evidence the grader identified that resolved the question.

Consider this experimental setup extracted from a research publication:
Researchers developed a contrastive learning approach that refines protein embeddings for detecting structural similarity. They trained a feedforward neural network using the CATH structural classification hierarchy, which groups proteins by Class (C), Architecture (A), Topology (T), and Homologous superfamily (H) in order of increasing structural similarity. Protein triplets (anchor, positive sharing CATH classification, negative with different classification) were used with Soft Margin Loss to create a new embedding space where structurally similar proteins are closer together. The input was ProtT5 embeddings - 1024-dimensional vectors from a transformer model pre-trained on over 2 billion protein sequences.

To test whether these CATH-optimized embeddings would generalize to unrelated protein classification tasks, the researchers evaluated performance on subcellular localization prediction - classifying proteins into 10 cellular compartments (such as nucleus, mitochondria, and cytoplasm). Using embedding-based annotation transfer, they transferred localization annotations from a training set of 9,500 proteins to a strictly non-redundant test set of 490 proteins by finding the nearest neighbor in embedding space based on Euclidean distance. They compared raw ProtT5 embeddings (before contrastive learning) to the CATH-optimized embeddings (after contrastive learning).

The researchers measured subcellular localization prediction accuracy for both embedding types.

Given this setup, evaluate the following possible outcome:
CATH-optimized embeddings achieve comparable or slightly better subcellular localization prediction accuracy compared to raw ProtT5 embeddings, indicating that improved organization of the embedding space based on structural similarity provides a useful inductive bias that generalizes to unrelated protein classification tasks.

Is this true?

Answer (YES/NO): NO